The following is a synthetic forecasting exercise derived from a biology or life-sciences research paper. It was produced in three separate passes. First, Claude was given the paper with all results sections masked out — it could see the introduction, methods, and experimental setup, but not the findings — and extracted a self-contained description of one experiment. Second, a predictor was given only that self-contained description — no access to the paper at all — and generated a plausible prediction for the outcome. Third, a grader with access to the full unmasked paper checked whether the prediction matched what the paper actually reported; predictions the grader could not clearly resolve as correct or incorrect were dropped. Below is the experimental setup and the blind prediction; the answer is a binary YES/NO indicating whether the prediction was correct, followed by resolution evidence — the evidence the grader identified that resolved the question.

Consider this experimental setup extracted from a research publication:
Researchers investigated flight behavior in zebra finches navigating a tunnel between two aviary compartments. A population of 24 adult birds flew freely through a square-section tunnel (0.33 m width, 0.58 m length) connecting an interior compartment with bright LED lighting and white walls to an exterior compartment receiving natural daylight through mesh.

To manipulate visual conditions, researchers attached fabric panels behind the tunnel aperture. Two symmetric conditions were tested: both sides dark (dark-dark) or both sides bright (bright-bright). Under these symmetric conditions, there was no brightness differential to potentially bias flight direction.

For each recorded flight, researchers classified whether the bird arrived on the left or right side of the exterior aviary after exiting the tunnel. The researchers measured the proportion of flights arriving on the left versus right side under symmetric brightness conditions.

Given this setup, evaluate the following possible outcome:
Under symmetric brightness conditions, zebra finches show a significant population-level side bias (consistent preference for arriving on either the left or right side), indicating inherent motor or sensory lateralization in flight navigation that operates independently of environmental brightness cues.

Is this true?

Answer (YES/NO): YES